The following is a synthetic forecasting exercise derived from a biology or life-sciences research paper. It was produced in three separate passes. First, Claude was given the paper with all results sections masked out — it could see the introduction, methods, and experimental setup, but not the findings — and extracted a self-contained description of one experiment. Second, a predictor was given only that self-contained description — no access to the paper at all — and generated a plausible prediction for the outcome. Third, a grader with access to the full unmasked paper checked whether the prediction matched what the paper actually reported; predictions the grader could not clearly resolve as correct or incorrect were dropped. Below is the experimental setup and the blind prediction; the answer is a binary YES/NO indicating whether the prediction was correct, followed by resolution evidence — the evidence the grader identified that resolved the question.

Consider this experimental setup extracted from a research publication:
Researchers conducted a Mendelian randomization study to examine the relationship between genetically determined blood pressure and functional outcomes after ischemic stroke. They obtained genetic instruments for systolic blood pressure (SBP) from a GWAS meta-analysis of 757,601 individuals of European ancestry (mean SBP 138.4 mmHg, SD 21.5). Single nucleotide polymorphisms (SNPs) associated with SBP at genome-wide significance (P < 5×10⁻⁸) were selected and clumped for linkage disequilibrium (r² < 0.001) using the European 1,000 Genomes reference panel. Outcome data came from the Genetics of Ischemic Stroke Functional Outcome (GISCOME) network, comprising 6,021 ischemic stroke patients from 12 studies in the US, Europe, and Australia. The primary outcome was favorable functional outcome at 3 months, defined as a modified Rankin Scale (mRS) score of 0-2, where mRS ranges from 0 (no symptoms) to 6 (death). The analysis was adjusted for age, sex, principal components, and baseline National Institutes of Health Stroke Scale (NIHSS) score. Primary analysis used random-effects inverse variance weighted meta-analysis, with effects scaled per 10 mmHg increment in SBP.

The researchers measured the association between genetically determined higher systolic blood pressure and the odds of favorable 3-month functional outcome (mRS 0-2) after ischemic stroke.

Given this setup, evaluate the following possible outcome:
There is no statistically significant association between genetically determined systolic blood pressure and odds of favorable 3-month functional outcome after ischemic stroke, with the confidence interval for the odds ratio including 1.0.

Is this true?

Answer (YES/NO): YES